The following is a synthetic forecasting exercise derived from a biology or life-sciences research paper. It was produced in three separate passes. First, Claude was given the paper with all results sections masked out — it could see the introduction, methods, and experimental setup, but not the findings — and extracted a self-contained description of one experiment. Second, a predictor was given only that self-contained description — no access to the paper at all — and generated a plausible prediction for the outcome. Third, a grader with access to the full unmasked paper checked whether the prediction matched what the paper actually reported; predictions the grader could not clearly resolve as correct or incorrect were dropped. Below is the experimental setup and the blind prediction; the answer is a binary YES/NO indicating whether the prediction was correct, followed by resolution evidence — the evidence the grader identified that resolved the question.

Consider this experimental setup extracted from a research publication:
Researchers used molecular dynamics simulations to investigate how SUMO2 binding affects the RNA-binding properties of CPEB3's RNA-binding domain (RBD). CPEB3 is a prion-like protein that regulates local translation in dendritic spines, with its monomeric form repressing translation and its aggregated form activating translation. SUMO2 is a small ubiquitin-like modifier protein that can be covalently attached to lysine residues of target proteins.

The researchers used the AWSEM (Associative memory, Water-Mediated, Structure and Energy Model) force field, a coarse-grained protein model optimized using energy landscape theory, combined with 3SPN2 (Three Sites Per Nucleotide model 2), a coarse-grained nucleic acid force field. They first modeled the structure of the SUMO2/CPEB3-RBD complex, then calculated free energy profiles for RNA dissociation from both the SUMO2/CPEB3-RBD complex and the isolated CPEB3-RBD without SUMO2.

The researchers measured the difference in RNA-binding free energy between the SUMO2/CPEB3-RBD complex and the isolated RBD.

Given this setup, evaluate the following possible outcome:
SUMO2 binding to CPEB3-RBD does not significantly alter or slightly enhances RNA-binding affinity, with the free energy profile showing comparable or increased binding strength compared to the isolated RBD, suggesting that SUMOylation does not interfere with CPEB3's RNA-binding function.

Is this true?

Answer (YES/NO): NO